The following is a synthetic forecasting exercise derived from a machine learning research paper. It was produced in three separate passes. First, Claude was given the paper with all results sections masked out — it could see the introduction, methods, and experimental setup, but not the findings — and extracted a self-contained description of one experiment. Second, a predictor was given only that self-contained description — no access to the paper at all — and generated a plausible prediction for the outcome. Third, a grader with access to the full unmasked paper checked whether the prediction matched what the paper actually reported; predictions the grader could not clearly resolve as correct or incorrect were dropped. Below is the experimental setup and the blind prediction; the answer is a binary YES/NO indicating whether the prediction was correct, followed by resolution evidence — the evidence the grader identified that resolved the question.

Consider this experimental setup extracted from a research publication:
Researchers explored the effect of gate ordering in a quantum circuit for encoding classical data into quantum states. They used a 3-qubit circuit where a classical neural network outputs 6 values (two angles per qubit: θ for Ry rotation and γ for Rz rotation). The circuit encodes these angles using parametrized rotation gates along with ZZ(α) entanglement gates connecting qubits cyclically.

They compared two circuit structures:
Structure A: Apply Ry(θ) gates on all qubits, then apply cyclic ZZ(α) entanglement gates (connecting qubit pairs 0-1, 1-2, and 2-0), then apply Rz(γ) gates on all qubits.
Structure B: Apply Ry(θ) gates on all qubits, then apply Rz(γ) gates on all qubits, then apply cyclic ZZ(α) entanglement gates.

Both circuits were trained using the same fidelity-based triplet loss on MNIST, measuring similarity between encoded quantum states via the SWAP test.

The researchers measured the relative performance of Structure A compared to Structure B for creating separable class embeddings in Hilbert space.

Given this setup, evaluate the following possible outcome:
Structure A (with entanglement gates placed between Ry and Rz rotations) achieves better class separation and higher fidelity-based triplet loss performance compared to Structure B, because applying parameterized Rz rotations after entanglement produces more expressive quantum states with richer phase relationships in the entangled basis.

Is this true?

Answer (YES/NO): NO